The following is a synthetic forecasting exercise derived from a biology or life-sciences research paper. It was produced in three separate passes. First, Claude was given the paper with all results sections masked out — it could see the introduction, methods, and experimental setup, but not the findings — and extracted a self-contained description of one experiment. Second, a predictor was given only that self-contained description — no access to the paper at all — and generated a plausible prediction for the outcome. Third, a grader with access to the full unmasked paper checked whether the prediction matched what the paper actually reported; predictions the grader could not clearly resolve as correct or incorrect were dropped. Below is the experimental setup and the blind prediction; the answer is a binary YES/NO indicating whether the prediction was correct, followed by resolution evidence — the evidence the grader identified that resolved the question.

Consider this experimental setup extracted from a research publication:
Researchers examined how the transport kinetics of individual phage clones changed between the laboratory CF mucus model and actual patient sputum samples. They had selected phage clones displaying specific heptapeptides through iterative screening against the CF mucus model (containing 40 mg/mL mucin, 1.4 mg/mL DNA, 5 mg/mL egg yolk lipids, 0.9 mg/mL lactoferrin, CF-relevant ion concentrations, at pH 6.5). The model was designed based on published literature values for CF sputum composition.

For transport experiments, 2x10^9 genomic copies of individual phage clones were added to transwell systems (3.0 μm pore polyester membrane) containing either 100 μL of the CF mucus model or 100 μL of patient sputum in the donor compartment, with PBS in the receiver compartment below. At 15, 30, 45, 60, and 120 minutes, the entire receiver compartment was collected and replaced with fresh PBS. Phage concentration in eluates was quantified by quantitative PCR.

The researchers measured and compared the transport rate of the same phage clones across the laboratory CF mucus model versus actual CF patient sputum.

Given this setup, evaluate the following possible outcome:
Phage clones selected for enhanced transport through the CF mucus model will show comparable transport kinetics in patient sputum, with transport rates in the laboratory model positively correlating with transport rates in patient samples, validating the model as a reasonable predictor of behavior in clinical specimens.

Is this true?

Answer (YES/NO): NO